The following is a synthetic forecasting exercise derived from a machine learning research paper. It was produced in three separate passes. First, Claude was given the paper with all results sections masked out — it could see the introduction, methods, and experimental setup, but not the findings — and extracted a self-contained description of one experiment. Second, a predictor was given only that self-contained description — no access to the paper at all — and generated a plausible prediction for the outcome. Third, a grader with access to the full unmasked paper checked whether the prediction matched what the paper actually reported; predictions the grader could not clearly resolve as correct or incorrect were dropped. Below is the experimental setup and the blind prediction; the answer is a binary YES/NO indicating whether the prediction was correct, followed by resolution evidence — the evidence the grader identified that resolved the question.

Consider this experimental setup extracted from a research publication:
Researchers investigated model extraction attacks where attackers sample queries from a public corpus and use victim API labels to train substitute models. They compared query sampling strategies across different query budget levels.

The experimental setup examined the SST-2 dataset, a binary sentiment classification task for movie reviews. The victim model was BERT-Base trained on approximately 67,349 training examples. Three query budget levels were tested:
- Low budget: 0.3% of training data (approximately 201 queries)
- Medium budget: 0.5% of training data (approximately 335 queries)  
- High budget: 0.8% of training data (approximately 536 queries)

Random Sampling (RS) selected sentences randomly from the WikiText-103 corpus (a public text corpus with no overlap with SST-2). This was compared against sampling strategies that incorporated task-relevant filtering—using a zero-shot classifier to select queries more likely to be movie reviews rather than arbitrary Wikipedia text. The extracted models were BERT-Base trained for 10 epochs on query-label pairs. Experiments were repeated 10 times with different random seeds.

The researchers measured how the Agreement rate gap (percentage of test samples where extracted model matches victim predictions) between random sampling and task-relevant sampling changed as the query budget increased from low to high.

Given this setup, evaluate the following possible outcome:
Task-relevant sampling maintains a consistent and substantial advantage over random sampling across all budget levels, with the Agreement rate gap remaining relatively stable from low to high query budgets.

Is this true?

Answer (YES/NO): NO